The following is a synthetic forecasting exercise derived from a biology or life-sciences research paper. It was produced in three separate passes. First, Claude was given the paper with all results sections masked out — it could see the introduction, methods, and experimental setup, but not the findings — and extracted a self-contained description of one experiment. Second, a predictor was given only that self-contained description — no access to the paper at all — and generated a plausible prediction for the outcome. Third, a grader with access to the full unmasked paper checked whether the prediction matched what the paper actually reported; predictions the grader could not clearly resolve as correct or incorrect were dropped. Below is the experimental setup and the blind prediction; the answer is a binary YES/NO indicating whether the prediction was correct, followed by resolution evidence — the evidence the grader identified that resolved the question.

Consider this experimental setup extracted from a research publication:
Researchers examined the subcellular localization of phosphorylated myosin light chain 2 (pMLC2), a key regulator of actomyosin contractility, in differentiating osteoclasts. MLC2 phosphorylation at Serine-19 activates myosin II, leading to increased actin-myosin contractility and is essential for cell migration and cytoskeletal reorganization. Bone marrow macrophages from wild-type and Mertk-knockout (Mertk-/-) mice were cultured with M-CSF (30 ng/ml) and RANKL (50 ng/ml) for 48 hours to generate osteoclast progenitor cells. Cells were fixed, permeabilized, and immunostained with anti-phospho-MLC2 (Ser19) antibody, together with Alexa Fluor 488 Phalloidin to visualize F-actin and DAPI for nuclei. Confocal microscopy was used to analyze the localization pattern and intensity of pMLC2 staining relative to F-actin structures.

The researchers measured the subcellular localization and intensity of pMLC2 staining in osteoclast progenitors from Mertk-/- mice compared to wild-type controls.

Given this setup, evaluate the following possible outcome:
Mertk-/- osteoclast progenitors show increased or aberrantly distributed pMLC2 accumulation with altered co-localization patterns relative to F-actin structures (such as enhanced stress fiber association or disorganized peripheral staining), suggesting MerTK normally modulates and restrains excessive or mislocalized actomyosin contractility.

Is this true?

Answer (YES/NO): NO